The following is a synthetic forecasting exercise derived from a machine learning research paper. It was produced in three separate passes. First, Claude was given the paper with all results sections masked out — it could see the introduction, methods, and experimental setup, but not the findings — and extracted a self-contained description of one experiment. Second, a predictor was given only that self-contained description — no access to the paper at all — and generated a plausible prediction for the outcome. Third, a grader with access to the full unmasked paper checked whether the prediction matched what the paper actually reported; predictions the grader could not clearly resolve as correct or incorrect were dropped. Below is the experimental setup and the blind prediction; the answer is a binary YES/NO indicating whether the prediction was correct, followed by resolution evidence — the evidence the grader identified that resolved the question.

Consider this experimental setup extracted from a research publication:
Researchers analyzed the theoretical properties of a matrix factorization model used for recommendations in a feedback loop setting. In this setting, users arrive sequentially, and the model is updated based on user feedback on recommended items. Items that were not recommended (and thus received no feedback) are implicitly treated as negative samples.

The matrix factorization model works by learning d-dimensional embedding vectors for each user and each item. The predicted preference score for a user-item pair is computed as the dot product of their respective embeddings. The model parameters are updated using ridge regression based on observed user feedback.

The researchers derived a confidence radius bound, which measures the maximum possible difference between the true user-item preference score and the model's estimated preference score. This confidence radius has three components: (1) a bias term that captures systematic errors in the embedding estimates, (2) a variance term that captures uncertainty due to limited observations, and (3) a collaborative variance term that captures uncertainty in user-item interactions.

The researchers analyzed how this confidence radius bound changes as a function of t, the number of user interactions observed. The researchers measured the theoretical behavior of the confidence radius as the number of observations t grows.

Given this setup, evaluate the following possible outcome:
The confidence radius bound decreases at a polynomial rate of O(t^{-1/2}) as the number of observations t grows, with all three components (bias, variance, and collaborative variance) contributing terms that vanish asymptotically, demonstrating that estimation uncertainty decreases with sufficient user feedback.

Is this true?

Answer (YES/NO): NO